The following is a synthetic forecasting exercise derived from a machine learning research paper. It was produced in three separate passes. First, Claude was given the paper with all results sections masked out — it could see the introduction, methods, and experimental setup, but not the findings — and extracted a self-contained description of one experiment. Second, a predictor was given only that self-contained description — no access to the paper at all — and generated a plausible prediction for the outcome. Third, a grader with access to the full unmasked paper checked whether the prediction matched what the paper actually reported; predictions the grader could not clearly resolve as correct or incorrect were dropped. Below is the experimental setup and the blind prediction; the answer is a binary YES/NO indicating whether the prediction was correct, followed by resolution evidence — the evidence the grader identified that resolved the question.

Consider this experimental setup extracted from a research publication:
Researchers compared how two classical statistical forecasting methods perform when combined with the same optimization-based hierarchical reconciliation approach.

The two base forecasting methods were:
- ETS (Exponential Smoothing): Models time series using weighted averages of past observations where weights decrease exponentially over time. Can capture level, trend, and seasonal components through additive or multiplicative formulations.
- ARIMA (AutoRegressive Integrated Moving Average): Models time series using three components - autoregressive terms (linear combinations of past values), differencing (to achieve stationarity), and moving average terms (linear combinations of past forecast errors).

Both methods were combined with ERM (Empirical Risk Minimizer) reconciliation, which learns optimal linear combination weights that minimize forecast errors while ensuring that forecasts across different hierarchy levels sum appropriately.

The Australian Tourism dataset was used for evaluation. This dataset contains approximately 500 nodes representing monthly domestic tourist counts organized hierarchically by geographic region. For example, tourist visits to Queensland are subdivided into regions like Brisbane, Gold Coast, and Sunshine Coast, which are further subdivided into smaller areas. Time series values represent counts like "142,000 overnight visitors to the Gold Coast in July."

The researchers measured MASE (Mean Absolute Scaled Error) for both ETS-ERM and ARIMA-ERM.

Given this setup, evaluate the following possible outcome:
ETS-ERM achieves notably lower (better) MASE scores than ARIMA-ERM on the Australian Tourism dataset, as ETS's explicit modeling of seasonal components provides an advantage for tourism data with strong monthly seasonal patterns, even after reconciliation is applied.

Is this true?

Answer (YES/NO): NO